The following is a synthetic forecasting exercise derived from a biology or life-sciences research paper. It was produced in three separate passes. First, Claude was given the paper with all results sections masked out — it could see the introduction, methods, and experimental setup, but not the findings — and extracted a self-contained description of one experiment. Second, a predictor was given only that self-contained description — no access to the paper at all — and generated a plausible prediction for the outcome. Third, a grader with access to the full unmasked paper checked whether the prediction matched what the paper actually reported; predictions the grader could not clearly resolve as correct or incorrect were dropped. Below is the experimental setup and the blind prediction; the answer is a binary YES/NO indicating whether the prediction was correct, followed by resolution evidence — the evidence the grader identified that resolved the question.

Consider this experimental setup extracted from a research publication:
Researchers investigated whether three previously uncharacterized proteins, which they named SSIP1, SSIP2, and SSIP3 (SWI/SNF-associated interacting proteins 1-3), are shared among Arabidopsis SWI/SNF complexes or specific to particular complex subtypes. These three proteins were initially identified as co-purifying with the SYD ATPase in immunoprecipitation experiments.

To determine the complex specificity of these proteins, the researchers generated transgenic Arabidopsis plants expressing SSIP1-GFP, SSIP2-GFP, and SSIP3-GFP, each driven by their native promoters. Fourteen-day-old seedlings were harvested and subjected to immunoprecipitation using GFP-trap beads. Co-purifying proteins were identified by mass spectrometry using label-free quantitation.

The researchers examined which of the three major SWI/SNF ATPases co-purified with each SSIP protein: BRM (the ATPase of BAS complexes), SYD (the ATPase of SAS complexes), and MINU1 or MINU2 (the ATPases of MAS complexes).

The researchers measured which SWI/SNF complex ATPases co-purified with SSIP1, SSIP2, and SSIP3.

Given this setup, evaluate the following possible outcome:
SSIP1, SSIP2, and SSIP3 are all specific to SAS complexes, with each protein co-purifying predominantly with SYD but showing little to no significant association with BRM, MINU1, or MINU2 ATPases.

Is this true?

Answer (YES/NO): YES